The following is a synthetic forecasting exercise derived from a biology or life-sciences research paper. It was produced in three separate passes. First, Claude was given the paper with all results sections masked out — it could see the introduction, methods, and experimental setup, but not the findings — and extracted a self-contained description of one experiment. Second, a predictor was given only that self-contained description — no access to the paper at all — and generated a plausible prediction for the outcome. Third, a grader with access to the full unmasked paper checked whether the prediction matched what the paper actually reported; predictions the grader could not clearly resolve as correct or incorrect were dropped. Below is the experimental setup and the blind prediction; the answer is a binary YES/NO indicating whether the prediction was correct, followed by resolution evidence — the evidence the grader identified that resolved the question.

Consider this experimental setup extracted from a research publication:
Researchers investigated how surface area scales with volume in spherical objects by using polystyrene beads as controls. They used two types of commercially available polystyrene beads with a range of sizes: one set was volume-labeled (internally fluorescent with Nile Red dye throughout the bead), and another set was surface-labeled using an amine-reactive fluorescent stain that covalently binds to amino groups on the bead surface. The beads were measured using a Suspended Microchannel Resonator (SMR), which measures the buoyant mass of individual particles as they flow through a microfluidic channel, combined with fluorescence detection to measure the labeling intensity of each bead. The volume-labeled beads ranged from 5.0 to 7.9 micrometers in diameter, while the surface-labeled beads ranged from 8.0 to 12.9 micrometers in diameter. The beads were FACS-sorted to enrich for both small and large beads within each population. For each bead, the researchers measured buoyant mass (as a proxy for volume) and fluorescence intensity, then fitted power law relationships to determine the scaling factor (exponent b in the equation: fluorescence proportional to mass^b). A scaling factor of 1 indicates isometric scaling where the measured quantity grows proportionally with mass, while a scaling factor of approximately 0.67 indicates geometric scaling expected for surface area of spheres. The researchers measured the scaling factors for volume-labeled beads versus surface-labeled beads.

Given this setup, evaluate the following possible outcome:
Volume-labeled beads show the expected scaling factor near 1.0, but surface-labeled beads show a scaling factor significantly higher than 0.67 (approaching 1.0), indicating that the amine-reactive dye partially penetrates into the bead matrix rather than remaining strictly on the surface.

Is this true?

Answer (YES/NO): NO